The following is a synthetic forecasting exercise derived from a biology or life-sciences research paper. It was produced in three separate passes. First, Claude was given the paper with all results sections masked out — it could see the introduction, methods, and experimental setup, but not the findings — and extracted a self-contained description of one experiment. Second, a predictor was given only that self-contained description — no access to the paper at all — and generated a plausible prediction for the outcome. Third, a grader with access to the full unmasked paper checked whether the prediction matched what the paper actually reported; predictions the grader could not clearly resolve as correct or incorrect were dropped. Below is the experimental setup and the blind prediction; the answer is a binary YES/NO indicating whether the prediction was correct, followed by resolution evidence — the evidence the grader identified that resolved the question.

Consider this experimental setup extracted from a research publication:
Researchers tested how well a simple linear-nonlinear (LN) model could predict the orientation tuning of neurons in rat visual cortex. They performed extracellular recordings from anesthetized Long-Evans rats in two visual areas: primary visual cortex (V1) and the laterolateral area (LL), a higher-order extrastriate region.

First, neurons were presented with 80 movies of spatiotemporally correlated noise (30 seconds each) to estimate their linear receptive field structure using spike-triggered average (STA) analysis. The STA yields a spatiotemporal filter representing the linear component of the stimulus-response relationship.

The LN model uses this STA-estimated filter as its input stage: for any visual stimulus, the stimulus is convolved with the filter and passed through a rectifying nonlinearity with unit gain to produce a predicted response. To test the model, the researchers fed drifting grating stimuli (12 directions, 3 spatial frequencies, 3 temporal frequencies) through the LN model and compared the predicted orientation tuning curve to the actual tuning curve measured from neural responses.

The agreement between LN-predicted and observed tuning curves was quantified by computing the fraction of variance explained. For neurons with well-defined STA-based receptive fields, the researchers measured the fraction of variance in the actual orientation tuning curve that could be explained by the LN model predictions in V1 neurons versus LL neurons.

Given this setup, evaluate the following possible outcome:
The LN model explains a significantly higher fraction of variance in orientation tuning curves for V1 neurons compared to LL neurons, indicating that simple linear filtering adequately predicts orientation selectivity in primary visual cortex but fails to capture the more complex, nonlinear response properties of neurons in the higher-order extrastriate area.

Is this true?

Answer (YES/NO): NO